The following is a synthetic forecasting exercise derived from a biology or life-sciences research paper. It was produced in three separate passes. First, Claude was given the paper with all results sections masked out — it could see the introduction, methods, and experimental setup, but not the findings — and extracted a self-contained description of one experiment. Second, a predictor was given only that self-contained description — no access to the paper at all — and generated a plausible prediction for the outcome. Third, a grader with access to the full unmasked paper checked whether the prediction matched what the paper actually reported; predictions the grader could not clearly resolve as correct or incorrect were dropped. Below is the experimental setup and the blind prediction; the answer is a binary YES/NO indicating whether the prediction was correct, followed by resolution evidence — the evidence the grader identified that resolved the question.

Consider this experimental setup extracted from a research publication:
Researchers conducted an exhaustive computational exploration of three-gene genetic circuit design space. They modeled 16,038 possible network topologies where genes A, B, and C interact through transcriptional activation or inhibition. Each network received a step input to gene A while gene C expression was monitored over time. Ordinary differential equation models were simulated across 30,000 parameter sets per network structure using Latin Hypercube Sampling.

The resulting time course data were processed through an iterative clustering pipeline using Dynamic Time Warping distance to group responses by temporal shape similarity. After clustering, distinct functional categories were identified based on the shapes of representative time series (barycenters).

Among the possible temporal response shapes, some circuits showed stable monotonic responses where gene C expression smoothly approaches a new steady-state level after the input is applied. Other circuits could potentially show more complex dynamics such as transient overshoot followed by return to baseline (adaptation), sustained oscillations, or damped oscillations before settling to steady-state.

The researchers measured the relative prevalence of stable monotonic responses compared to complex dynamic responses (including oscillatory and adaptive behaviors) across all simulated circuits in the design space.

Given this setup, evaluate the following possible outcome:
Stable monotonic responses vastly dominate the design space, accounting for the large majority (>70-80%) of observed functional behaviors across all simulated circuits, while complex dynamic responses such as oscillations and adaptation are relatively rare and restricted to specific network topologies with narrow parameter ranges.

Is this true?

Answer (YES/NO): YES